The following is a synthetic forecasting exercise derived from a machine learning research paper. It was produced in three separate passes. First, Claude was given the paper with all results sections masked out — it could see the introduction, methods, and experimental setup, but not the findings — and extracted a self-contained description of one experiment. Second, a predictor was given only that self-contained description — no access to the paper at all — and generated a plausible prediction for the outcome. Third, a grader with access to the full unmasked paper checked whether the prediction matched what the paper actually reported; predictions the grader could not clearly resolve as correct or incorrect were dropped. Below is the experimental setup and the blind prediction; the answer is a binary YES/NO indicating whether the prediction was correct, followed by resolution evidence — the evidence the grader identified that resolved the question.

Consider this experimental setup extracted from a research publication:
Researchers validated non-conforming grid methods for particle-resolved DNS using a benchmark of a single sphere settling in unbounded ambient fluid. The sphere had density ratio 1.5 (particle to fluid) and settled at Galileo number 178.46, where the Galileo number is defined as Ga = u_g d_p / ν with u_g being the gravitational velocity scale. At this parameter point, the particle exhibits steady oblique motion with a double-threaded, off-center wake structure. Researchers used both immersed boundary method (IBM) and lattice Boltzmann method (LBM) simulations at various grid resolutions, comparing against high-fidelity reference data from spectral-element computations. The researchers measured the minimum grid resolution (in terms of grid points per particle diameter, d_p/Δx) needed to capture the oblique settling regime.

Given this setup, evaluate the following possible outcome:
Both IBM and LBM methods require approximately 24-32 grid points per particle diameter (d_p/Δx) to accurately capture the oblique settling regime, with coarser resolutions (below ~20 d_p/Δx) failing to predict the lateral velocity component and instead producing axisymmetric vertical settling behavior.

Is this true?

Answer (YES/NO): NO